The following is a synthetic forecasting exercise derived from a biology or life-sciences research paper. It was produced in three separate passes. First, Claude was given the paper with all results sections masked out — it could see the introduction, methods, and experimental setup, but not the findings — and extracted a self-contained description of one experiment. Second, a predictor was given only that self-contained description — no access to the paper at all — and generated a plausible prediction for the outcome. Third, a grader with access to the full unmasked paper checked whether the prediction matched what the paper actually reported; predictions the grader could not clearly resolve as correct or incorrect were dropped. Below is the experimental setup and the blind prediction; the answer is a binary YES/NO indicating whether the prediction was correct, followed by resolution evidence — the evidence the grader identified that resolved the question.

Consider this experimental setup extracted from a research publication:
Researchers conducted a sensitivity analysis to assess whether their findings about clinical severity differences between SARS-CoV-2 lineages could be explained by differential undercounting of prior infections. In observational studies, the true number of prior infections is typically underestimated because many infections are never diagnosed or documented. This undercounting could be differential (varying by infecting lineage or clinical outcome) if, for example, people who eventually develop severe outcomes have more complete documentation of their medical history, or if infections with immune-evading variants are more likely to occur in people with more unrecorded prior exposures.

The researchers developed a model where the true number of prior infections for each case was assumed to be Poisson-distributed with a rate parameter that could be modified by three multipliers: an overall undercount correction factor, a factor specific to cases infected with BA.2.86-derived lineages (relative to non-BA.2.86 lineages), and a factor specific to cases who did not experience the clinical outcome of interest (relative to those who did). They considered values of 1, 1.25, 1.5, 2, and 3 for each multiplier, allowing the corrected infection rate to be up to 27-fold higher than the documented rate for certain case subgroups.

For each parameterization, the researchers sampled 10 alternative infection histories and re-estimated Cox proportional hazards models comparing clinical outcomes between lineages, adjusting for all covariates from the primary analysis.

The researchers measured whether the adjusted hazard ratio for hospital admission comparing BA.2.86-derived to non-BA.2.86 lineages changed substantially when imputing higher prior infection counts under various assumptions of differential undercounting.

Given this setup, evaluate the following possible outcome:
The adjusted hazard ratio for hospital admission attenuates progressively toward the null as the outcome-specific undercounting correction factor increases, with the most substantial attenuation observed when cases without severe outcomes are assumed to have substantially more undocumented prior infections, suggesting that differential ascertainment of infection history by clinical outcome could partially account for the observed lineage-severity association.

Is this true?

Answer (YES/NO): YES